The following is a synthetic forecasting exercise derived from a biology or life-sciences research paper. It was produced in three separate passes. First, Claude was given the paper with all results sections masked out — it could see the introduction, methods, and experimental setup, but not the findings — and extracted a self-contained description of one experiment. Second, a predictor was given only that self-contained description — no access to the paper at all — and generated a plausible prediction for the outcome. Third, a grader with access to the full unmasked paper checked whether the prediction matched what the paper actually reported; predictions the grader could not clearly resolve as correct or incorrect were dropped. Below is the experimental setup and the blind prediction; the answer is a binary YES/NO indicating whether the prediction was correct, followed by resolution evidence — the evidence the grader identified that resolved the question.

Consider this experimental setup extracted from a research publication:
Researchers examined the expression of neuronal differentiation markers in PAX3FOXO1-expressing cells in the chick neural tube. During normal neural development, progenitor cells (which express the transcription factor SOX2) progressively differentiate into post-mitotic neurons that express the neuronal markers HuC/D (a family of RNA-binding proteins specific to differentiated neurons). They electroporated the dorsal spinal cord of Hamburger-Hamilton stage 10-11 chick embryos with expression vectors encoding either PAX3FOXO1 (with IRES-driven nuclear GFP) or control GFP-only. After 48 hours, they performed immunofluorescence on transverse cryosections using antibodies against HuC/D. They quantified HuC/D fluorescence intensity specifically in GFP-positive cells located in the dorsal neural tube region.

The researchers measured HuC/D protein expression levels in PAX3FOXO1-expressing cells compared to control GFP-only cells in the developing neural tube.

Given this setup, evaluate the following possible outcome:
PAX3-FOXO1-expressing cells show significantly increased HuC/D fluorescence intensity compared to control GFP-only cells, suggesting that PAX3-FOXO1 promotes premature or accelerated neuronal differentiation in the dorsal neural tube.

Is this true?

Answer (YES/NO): NO